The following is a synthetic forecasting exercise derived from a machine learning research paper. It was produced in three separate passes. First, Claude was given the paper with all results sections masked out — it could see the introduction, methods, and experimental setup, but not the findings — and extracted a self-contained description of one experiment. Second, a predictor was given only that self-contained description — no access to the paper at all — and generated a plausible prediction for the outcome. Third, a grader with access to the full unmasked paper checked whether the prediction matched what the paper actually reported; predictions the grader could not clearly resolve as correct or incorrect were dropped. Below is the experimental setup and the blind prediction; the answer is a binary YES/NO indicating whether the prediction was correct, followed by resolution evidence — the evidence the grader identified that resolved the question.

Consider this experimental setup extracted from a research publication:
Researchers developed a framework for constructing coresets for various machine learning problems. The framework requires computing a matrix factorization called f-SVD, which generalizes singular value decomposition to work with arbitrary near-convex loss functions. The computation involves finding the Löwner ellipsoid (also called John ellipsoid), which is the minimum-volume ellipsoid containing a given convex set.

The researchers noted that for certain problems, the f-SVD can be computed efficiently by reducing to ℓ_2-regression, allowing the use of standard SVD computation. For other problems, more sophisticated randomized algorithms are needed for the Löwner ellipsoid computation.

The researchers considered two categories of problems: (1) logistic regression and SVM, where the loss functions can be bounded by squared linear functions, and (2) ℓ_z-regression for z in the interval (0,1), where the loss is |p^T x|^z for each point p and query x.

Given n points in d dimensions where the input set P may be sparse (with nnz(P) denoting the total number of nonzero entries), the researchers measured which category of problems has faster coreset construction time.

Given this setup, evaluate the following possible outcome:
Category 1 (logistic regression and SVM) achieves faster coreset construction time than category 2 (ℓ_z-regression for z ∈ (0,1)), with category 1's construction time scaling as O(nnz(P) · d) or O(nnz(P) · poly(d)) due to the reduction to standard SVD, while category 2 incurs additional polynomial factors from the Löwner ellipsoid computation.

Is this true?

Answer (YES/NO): NO